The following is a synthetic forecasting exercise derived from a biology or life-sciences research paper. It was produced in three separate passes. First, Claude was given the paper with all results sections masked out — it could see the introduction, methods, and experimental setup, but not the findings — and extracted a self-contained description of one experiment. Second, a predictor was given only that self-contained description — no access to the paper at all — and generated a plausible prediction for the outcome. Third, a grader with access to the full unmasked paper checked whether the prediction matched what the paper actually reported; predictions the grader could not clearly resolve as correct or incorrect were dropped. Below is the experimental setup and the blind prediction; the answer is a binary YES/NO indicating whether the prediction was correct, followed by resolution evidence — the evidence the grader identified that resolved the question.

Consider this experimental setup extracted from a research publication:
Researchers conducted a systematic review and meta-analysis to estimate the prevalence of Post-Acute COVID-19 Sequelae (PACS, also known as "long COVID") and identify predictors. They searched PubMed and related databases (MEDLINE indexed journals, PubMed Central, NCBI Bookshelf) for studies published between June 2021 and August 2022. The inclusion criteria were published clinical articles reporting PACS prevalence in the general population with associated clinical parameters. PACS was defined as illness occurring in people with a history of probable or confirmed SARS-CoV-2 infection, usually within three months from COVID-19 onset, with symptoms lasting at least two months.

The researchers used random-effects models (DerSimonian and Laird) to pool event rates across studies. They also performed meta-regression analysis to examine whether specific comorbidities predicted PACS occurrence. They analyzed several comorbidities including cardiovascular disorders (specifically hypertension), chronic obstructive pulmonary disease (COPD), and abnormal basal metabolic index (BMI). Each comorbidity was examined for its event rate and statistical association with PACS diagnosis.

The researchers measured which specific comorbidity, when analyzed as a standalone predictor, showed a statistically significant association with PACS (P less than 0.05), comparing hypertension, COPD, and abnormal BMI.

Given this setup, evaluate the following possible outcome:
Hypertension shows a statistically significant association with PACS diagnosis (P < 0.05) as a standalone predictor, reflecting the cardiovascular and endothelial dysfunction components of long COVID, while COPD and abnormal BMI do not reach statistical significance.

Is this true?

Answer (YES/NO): YES